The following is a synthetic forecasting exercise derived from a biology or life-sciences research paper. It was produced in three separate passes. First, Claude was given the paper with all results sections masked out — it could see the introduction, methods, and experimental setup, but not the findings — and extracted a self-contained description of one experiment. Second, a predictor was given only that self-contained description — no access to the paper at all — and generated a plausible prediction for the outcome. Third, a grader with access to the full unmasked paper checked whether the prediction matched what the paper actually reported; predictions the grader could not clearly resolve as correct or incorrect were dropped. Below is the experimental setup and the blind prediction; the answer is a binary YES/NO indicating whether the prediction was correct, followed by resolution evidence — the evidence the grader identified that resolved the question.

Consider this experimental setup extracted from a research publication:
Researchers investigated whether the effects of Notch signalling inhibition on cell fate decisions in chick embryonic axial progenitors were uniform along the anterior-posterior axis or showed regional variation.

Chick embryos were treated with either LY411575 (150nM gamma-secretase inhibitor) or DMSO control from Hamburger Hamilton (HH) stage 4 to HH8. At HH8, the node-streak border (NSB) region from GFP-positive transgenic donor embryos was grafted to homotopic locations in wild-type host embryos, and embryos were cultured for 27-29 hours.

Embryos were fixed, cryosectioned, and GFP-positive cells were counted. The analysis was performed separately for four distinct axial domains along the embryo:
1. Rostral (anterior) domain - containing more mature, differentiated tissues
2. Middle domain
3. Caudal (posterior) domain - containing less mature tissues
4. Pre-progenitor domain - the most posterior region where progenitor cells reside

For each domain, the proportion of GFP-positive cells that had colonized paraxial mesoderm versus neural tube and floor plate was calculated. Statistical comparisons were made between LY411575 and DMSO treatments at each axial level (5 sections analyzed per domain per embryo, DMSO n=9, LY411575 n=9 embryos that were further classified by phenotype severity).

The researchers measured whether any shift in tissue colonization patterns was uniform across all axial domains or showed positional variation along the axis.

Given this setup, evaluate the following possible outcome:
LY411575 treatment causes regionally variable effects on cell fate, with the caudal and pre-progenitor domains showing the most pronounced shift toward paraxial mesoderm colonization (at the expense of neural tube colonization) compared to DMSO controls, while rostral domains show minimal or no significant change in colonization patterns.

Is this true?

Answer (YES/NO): NO